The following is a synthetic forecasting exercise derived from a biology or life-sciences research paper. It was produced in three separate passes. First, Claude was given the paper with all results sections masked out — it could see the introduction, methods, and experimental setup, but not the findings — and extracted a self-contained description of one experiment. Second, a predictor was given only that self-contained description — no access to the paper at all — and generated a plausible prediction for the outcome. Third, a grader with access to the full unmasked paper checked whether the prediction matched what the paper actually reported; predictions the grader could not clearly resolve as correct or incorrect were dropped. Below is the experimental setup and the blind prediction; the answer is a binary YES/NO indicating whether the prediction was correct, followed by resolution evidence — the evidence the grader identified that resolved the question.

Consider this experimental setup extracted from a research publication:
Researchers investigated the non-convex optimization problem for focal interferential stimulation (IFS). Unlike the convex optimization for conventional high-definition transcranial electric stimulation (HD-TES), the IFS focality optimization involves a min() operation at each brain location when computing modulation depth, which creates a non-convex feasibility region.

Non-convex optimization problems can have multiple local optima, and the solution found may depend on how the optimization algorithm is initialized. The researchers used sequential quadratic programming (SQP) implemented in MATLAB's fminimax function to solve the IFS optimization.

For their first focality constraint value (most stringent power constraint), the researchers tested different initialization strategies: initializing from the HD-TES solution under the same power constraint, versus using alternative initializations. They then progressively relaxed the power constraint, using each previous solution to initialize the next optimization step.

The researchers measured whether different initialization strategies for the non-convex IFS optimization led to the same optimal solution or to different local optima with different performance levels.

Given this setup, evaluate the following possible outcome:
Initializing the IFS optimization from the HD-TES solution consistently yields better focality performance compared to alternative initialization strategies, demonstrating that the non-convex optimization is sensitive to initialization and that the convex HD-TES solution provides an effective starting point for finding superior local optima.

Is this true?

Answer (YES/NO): YES